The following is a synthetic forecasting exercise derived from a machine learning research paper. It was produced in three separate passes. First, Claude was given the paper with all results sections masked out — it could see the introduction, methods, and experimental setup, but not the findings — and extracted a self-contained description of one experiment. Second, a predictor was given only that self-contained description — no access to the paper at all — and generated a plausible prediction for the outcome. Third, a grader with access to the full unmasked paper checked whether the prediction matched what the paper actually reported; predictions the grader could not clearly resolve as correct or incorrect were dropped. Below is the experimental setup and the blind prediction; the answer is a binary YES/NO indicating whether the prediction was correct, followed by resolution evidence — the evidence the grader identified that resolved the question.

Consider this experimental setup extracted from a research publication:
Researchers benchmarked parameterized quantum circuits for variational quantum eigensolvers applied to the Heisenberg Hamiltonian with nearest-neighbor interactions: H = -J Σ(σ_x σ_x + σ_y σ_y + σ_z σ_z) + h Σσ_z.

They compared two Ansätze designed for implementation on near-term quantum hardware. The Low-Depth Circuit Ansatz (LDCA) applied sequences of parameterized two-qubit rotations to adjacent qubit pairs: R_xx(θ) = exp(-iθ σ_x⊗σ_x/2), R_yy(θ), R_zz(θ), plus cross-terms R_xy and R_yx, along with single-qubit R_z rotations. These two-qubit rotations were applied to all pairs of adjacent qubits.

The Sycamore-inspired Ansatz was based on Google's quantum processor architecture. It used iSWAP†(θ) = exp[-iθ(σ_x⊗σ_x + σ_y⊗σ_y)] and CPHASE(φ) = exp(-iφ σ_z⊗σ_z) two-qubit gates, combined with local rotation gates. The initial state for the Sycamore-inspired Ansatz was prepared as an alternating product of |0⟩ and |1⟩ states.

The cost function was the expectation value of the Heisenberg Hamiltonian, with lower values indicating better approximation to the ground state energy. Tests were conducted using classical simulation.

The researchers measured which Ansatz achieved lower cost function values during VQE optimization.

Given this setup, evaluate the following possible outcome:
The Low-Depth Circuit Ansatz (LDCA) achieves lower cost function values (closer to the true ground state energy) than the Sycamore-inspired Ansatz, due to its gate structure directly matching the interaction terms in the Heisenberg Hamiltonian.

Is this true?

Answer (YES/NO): YES